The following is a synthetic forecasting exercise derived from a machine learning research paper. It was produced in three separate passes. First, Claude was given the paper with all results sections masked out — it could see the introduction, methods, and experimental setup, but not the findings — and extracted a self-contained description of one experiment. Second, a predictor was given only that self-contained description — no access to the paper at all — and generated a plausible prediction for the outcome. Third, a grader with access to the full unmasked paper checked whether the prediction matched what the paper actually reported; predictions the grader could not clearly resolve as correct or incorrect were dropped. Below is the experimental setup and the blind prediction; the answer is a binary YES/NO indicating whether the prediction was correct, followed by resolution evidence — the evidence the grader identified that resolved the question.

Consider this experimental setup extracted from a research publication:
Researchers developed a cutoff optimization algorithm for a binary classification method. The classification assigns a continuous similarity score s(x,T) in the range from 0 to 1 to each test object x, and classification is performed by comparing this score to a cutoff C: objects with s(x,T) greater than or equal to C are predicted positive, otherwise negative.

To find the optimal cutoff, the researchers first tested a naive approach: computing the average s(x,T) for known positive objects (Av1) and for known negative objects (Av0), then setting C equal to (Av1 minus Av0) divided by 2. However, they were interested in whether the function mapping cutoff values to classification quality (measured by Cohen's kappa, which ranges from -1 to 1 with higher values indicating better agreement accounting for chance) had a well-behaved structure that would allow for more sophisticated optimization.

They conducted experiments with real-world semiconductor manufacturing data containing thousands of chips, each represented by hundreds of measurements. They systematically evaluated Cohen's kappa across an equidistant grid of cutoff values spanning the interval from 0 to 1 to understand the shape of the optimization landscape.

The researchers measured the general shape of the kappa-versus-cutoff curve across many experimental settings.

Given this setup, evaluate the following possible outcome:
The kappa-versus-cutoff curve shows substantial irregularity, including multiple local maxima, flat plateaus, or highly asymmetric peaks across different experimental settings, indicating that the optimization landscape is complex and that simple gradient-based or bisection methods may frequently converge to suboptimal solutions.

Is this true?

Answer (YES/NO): NO